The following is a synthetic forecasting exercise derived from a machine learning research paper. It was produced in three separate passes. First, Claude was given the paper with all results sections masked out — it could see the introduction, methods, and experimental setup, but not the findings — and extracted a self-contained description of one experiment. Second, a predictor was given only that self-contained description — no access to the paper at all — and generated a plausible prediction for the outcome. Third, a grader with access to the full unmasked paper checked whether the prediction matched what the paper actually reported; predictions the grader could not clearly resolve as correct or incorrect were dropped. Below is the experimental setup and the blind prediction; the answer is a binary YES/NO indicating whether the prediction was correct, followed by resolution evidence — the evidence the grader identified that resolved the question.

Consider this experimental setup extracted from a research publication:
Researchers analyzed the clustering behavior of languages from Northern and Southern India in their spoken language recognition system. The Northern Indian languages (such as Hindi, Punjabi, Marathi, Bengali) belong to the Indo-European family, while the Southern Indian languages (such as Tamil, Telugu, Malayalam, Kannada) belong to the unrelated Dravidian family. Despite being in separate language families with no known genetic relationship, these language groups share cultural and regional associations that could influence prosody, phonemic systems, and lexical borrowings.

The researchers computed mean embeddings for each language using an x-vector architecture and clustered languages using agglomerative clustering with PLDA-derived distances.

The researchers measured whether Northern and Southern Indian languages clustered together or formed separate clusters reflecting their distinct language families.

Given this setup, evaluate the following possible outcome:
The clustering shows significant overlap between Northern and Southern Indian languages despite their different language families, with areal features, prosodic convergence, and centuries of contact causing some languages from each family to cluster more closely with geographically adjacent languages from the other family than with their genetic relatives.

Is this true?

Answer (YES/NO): NO